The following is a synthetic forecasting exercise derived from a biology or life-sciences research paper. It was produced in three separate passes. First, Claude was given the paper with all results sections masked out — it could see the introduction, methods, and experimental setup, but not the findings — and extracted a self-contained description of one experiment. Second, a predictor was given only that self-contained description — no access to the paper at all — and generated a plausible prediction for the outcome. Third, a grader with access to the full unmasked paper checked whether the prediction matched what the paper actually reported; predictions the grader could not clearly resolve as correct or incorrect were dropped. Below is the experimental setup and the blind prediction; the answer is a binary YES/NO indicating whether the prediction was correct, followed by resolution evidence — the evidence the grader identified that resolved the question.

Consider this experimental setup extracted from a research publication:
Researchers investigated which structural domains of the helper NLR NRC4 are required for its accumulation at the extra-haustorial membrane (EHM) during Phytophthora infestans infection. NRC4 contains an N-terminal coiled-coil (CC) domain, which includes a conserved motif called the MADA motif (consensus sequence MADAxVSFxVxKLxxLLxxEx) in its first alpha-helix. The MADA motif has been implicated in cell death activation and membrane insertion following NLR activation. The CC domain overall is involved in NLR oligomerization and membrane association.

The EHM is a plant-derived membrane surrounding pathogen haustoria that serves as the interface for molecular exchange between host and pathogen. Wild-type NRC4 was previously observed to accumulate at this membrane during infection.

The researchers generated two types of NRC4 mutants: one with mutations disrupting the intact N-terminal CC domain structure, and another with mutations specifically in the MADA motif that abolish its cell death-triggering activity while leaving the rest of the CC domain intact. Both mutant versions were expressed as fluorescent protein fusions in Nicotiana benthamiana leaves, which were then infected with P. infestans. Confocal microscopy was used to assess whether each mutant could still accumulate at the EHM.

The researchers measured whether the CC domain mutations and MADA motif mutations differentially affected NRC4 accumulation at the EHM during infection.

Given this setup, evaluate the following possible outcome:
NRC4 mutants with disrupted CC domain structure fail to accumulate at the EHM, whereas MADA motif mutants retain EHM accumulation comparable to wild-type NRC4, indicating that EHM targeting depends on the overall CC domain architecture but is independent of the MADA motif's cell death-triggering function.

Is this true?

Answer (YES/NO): YES